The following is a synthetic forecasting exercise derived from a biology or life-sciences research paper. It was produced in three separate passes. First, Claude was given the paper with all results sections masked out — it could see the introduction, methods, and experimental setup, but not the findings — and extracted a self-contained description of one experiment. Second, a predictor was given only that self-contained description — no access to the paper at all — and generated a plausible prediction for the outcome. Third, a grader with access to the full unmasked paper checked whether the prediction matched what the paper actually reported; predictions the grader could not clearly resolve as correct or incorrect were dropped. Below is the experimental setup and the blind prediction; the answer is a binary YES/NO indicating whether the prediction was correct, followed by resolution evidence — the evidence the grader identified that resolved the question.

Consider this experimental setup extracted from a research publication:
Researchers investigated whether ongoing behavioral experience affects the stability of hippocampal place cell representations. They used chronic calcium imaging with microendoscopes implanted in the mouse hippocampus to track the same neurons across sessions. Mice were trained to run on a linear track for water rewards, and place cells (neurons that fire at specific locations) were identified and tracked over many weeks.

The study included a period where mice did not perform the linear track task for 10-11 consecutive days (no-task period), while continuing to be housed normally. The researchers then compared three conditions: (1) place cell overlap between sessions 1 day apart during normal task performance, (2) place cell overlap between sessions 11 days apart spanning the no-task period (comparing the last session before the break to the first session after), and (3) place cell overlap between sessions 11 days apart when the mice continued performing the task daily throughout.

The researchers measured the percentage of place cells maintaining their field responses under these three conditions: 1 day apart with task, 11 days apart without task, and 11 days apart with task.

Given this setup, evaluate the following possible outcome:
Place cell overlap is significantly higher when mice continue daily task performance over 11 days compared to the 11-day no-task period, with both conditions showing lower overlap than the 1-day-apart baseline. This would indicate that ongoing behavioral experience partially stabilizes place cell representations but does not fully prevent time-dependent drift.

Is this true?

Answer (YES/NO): NO